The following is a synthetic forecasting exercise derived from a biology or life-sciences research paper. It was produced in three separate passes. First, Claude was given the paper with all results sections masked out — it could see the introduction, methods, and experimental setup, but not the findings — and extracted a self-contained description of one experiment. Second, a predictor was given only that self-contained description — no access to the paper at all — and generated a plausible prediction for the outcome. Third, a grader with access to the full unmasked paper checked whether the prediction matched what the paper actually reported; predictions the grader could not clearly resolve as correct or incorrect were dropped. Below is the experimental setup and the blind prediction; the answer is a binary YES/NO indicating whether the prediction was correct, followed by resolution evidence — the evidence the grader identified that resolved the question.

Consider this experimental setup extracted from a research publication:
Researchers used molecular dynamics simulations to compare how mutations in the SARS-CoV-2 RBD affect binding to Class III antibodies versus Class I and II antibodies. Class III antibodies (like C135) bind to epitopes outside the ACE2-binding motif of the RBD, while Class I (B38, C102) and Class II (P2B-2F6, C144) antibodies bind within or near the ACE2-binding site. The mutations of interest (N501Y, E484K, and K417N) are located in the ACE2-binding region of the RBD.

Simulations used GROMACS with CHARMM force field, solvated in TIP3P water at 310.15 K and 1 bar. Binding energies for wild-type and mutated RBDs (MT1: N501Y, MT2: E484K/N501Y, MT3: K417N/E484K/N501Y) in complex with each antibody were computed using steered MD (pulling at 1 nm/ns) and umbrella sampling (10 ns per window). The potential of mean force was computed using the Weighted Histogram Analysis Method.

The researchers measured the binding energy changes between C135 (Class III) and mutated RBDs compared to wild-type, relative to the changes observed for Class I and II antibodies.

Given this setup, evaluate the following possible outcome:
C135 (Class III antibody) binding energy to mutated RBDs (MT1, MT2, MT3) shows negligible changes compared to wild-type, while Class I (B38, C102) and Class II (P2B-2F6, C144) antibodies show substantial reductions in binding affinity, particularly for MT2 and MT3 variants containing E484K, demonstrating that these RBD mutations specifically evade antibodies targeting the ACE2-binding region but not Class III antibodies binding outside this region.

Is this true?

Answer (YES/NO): NO